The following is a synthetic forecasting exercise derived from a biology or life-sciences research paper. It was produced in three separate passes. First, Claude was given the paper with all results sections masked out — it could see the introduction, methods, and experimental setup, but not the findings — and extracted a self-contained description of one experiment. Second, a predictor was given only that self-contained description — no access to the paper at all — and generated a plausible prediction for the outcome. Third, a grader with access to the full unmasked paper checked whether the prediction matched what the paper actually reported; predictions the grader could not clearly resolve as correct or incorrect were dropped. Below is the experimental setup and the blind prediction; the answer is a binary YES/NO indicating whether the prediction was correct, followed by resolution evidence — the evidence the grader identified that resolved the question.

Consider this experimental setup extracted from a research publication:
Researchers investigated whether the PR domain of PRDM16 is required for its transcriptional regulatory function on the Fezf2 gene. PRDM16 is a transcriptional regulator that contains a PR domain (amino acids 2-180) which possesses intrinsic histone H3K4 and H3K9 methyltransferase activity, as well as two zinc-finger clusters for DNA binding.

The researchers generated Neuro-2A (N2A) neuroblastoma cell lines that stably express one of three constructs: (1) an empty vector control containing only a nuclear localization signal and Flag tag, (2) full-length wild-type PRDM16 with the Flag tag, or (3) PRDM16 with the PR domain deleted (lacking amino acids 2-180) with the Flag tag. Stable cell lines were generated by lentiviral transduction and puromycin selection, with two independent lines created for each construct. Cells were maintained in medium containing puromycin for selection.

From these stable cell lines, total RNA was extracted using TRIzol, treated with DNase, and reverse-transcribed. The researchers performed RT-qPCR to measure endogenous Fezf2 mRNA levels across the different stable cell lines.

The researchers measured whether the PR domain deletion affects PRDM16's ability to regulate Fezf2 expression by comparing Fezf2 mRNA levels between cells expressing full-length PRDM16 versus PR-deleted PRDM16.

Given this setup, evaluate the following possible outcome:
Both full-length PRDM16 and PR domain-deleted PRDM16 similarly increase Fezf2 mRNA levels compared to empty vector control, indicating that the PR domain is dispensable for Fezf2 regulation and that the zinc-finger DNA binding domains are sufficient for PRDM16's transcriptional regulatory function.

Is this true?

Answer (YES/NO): NO